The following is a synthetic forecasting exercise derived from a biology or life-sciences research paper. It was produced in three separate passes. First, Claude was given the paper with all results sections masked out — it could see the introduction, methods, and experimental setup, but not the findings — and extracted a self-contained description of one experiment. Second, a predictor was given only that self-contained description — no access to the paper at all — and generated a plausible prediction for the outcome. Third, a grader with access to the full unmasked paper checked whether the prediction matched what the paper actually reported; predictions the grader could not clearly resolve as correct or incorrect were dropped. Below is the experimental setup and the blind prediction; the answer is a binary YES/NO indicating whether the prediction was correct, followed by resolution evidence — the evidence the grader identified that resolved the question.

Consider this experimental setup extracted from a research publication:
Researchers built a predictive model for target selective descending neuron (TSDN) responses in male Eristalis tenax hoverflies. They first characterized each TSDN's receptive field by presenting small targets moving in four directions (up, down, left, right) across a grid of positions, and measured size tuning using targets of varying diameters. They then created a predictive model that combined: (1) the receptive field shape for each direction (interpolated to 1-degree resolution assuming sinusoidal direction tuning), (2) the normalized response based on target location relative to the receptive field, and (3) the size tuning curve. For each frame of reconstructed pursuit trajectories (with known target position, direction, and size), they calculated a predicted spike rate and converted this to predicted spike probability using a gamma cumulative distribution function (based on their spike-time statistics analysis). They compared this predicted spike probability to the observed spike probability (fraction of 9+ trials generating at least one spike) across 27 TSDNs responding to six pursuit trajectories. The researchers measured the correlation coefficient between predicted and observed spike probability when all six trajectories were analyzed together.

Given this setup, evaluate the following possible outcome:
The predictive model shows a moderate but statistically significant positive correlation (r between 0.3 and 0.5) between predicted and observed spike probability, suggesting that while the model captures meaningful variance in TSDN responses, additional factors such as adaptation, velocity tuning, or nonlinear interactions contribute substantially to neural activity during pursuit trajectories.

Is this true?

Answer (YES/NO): YES